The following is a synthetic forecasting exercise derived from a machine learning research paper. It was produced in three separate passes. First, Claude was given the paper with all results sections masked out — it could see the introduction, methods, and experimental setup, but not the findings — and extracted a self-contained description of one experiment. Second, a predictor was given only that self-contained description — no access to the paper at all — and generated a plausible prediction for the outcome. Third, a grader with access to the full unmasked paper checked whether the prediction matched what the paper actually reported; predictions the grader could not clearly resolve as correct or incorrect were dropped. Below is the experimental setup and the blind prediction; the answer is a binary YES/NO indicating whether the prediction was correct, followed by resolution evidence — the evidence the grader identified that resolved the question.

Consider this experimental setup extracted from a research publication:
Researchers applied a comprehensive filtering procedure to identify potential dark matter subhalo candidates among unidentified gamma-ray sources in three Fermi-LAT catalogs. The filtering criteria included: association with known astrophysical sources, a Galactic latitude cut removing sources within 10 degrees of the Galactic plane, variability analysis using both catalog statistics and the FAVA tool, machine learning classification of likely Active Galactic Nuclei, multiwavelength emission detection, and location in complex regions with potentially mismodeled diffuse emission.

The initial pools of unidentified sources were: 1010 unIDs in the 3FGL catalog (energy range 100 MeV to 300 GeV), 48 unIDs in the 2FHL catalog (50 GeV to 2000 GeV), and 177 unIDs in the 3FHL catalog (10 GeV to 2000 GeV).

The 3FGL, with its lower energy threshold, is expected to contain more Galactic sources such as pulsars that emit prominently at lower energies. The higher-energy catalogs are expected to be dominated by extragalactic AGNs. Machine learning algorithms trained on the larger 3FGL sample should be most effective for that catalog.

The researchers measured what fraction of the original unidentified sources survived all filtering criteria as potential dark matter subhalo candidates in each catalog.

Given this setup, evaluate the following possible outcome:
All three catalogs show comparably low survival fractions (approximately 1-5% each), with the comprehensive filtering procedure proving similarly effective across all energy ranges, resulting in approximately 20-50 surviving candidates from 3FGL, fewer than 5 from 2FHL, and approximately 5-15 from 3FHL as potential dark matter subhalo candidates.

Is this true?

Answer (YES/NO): NO